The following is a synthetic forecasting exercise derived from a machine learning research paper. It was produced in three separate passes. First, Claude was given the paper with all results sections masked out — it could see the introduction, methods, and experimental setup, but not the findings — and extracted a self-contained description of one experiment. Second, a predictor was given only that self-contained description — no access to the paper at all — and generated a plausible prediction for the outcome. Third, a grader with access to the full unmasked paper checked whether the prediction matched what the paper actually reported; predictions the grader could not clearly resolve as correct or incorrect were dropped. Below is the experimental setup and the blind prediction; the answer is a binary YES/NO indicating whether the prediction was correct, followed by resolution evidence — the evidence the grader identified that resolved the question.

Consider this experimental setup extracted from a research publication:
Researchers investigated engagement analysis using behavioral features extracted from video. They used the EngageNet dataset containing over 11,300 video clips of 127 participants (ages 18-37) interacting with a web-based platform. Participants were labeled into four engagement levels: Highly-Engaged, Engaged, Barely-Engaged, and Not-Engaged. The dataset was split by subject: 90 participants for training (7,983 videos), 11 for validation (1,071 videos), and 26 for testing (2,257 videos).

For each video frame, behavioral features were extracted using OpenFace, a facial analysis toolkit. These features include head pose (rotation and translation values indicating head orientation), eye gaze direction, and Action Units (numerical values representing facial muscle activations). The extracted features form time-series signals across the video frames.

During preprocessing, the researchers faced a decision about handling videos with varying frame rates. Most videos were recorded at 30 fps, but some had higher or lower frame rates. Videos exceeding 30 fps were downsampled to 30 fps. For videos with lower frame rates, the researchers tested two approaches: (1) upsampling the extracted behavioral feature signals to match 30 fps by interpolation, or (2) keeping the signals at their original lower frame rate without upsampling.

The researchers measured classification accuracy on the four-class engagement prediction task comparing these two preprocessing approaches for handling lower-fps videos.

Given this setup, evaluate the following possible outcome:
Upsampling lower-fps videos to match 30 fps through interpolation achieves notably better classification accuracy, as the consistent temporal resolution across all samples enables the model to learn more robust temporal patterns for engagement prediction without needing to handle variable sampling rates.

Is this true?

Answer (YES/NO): NO